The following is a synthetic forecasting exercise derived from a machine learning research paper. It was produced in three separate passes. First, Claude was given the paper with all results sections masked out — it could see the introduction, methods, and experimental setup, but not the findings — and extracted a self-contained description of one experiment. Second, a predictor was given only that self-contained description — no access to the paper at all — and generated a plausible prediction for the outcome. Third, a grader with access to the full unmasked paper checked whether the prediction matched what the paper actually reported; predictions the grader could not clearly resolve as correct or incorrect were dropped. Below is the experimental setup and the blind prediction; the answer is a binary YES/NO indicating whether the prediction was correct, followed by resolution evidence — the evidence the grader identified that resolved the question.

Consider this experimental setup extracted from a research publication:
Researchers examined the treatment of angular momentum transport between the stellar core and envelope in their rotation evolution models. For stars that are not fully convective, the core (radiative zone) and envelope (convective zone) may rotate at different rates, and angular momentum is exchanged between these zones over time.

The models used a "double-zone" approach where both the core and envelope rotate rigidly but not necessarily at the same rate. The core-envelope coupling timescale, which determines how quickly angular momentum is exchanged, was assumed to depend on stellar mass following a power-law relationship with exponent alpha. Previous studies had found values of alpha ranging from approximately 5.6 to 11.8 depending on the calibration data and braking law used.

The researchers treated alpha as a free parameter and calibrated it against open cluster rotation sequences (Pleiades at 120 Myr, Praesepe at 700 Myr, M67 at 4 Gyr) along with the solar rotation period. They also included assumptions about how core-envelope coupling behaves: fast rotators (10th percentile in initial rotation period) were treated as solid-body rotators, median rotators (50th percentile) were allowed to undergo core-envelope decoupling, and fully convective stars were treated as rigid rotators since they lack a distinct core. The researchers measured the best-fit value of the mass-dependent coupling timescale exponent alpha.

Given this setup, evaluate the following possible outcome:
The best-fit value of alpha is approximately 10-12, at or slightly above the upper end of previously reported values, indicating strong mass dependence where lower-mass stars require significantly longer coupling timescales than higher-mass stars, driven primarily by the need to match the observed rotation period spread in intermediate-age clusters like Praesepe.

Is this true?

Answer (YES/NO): YES